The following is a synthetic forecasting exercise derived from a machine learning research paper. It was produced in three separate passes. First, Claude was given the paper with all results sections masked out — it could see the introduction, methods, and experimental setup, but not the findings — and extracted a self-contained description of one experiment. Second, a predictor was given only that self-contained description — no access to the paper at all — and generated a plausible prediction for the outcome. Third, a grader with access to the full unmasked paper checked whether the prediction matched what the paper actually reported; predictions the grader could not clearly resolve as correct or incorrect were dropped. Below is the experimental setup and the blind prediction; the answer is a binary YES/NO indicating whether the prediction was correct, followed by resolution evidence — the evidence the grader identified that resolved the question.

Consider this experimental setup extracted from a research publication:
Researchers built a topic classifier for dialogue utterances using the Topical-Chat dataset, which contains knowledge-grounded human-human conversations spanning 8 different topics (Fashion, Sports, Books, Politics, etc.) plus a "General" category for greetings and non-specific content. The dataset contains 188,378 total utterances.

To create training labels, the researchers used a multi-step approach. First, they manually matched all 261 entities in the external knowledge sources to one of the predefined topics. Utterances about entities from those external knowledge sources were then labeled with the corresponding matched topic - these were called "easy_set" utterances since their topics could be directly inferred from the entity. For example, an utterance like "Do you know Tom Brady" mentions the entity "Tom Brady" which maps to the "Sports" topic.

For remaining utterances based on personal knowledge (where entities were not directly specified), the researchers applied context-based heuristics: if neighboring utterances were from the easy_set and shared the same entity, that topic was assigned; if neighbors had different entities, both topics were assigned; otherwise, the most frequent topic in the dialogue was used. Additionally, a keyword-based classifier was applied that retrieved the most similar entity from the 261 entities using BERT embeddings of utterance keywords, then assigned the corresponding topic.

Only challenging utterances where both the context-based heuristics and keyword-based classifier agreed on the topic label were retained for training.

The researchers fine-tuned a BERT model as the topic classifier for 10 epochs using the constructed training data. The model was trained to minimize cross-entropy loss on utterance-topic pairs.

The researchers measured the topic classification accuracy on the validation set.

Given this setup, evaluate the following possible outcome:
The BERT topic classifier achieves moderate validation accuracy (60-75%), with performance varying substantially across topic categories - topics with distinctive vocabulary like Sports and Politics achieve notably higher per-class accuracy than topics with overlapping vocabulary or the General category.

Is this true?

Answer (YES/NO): NO